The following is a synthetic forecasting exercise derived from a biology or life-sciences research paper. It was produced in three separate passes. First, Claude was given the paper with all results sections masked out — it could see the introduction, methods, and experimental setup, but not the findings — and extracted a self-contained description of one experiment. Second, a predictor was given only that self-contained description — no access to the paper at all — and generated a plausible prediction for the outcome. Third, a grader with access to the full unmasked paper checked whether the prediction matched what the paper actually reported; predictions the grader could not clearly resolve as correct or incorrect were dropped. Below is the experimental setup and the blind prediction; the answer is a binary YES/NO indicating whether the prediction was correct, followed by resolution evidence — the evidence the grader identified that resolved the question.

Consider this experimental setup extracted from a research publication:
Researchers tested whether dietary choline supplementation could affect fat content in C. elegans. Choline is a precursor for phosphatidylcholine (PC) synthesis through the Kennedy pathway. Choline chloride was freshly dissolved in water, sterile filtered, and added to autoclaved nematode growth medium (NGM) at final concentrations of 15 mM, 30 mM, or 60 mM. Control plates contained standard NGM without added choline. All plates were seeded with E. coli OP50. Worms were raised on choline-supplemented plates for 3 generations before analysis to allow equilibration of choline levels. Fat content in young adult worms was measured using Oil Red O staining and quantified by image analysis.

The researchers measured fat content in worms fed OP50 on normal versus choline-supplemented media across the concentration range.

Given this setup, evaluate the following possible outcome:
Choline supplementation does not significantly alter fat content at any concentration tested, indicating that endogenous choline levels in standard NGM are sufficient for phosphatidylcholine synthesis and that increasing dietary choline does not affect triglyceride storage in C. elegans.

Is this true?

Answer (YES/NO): NO